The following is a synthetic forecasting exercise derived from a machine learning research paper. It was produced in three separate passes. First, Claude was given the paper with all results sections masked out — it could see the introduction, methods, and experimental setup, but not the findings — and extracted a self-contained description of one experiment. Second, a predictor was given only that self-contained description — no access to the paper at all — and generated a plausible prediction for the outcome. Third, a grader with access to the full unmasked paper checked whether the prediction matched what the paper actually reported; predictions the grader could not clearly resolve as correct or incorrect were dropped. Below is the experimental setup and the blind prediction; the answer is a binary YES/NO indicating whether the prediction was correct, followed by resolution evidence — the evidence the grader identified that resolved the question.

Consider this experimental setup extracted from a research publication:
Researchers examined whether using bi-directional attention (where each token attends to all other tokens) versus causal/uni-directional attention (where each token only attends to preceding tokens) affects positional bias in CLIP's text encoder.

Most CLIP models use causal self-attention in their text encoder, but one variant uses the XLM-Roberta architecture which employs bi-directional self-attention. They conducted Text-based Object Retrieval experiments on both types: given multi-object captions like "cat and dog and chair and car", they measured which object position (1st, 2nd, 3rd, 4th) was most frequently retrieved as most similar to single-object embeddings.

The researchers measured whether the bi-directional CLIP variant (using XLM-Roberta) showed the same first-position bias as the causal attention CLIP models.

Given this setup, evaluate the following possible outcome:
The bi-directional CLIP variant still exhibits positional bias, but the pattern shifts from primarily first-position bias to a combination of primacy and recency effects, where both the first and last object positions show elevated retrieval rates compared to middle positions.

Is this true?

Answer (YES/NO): NO